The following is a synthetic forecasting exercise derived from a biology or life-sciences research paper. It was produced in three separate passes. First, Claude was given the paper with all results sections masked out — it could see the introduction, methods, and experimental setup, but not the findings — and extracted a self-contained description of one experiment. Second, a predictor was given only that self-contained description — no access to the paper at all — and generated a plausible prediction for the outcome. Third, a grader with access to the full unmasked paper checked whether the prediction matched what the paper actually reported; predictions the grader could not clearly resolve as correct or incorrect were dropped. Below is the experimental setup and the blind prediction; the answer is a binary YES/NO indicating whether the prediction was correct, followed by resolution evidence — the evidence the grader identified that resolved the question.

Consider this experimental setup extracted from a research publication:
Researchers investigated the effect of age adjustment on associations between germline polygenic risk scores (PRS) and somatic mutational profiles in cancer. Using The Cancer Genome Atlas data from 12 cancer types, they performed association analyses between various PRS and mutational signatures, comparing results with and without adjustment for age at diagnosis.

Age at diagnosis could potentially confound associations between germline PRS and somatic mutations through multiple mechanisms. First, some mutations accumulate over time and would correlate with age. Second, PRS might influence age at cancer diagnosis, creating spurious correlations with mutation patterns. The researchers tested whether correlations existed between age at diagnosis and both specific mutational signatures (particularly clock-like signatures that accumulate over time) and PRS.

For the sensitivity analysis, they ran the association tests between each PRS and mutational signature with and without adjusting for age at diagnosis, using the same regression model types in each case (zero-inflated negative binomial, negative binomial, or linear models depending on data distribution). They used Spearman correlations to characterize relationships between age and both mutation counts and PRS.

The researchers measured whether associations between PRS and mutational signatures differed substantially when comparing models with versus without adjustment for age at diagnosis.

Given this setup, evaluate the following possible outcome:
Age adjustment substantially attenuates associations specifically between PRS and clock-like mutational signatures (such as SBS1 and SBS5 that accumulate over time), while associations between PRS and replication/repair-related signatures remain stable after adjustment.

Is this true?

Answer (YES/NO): NO